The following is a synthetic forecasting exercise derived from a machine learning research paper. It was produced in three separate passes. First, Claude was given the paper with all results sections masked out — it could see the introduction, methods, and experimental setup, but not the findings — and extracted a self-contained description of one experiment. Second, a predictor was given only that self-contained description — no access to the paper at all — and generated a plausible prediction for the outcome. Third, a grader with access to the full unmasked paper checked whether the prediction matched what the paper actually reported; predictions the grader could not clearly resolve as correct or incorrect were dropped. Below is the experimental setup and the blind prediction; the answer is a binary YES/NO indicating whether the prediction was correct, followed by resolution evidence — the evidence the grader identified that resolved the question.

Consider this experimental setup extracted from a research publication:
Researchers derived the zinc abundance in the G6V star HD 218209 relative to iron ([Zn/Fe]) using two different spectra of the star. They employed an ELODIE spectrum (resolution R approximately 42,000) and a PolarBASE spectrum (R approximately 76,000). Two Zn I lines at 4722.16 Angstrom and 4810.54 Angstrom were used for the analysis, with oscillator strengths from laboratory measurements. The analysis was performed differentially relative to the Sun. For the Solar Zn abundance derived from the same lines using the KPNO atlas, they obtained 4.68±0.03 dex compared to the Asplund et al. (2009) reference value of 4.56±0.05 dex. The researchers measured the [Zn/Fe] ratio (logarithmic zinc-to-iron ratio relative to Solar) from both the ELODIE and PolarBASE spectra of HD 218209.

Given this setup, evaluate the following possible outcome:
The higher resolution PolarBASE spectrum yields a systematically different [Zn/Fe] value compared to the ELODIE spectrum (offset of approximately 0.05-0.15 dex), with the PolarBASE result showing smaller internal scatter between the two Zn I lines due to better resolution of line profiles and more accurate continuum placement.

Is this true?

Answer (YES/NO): NO